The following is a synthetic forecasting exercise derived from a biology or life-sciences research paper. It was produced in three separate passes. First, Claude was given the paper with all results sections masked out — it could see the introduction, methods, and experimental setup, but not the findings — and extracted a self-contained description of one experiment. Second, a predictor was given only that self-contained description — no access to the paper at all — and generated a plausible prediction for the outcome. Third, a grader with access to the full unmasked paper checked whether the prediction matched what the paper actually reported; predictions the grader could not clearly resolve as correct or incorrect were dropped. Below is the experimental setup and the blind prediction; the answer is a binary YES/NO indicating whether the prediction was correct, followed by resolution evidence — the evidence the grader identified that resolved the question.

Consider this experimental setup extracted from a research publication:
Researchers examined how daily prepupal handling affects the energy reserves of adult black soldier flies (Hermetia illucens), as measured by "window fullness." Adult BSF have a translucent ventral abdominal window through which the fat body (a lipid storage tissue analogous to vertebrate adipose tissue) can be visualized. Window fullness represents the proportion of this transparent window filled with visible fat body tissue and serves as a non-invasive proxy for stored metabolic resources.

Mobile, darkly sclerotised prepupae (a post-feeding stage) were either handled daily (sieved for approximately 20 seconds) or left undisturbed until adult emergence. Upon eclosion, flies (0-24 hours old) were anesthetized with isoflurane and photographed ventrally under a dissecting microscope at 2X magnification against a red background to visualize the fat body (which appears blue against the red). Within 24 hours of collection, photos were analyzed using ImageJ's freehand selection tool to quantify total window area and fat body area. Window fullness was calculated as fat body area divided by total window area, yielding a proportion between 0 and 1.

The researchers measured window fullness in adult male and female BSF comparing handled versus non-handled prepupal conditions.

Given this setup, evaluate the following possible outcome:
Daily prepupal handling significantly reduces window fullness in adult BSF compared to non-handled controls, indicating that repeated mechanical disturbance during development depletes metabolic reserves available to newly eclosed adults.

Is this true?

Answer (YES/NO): NO